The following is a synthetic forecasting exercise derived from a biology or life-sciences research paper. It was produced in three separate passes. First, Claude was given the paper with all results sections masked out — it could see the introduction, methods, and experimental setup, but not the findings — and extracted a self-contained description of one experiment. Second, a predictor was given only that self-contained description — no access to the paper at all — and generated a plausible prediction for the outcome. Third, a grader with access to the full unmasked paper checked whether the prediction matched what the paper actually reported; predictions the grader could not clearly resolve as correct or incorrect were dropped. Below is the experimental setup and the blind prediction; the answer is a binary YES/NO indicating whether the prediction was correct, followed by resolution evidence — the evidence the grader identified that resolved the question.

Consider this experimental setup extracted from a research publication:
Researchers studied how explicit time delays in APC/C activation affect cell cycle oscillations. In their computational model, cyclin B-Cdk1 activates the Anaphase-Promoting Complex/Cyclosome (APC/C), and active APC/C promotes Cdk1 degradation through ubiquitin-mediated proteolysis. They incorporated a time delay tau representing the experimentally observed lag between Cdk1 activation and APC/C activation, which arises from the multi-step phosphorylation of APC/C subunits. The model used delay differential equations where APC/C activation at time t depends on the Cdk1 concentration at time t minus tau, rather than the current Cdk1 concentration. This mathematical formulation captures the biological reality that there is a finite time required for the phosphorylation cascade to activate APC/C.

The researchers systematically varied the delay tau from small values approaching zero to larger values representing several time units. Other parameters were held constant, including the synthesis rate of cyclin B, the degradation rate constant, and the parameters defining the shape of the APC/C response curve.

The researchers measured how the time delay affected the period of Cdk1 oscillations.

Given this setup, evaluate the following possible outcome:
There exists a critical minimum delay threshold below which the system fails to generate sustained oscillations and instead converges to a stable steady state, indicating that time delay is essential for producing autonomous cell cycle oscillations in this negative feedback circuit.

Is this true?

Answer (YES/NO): NO